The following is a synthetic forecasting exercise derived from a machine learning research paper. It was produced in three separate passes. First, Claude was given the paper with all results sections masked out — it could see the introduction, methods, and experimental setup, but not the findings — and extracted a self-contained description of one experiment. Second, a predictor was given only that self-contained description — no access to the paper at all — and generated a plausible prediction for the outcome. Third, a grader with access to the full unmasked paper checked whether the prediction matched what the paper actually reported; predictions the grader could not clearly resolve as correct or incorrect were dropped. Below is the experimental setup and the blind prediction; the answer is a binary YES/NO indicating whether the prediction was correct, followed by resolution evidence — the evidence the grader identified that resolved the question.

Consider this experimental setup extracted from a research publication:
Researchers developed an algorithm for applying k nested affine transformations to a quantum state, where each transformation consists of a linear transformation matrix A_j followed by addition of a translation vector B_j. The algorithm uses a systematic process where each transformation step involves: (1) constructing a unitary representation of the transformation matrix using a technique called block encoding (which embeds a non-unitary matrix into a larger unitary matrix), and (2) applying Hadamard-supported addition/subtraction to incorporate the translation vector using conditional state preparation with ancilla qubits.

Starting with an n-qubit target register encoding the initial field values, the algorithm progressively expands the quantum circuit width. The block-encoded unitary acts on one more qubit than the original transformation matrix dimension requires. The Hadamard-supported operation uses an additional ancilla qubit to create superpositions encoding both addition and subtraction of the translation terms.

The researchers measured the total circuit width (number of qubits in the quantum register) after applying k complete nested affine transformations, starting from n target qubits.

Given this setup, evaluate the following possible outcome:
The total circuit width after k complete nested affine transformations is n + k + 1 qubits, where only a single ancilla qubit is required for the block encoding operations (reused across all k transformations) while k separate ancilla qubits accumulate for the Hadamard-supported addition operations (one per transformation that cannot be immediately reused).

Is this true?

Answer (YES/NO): NO